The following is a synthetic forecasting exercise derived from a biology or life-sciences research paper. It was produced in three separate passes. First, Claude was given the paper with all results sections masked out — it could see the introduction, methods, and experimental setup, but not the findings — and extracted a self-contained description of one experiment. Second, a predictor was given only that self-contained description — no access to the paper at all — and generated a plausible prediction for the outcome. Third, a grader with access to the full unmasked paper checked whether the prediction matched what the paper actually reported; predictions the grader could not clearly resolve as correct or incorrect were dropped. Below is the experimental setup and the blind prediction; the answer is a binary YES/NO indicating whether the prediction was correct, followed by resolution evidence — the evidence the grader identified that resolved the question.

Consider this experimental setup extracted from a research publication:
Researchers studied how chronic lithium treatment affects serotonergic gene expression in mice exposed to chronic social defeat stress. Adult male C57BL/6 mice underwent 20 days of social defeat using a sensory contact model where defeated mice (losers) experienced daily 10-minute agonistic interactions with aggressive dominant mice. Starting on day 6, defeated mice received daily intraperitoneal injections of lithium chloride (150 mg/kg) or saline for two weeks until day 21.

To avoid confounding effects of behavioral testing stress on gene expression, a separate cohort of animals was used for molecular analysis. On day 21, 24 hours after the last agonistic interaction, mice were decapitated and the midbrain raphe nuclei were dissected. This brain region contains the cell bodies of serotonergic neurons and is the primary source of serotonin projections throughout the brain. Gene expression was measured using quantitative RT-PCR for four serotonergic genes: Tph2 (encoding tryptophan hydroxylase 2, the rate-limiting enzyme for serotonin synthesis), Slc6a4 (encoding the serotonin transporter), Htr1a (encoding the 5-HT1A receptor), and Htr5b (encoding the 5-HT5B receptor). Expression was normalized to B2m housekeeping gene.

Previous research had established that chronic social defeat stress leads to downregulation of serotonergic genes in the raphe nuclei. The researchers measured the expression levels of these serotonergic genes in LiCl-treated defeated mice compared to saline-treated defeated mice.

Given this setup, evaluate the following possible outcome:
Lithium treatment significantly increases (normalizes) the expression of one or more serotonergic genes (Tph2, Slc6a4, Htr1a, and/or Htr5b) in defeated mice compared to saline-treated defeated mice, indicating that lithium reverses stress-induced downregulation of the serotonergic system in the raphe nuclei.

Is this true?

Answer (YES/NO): YES